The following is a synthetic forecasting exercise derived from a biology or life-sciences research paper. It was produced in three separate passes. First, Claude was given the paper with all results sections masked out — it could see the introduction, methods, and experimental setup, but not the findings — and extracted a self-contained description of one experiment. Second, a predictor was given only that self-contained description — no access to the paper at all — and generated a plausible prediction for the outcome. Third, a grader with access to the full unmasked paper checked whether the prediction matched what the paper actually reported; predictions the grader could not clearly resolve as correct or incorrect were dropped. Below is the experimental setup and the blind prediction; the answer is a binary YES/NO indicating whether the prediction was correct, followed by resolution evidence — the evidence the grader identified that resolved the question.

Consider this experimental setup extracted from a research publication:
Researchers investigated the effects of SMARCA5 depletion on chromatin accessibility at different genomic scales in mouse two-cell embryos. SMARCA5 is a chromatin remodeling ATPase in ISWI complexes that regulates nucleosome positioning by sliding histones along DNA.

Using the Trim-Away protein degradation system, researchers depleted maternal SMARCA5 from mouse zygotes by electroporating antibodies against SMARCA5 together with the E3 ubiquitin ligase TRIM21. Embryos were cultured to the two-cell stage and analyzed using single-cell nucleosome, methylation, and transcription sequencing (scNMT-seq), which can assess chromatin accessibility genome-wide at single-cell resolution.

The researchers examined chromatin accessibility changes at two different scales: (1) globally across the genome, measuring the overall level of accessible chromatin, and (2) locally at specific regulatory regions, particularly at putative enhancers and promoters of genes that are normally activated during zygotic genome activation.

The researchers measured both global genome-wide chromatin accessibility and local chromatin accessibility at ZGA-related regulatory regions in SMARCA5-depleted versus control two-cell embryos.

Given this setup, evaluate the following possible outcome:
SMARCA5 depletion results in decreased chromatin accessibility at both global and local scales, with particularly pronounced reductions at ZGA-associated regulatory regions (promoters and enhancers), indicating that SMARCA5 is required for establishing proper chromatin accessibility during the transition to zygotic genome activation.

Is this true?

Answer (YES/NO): NO